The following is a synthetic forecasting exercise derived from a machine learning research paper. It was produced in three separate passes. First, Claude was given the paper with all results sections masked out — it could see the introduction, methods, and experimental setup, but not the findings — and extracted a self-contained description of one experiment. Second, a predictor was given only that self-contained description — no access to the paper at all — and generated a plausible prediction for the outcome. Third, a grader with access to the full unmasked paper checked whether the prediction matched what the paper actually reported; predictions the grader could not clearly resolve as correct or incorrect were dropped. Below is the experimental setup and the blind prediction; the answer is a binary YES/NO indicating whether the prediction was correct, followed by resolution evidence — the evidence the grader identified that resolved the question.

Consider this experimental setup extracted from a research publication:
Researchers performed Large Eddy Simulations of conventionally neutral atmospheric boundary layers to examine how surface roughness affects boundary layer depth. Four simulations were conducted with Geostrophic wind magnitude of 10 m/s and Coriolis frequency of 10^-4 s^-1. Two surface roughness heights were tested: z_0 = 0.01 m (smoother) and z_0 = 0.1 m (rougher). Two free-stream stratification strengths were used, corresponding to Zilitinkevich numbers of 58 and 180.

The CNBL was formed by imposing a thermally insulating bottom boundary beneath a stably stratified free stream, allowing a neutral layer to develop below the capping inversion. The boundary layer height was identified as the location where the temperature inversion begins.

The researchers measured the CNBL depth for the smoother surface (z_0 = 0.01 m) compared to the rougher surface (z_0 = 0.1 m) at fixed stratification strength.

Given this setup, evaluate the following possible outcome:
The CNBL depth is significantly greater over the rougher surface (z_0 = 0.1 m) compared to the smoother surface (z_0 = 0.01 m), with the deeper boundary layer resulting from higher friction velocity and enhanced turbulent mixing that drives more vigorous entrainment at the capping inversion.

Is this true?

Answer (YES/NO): YES